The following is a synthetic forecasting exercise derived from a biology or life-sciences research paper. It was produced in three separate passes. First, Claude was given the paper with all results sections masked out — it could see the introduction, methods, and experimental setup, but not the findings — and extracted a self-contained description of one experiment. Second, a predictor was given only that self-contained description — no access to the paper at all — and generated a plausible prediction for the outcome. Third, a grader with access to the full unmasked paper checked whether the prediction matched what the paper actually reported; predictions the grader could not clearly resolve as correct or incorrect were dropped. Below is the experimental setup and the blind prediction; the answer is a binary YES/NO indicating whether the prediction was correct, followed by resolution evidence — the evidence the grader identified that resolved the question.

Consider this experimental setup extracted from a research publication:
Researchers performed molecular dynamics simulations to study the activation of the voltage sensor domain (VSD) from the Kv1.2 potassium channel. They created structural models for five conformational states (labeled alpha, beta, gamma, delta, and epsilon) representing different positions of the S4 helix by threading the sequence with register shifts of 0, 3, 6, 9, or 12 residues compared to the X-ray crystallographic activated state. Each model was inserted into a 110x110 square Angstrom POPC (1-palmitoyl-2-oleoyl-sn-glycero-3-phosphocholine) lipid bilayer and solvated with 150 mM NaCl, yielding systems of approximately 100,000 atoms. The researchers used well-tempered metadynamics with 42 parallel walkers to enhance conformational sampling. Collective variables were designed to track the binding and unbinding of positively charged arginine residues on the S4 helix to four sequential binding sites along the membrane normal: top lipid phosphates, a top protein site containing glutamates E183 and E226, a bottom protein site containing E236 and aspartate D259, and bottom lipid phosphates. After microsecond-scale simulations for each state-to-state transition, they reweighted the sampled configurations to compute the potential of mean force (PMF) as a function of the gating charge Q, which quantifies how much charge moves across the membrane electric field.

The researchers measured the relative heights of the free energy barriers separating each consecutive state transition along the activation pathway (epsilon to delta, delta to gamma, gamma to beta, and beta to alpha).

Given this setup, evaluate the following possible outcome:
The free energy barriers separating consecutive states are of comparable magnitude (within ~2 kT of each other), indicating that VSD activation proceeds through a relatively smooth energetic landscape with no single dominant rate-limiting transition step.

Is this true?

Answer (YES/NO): NO